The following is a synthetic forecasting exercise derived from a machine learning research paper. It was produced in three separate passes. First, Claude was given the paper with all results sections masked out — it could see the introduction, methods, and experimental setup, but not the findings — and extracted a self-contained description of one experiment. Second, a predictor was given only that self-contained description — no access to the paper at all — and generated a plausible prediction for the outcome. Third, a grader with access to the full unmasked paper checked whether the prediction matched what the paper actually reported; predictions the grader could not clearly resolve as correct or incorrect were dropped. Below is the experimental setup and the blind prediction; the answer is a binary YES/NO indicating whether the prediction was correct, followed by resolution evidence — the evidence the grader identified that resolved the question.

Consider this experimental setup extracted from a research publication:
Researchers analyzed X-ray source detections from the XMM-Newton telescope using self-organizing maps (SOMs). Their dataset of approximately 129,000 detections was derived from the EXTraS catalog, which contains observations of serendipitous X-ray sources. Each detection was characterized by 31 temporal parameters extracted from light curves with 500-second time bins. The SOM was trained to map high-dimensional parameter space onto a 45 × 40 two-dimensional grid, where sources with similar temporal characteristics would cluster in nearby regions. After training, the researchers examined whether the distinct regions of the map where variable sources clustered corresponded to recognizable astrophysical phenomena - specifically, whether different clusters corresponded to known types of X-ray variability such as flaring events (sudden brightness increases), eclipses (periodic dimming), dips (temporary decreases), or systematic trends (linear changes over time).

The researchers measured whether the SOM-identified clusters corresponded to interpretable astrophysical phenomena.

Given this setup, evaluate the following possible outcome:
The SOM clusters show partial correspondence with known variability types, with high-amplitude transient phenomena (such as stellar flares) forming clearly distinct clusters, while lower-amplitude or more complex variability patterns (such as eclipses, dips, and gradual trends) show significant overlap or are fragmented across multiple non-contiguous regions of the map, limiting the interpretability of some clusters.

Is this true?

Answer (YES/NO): NO